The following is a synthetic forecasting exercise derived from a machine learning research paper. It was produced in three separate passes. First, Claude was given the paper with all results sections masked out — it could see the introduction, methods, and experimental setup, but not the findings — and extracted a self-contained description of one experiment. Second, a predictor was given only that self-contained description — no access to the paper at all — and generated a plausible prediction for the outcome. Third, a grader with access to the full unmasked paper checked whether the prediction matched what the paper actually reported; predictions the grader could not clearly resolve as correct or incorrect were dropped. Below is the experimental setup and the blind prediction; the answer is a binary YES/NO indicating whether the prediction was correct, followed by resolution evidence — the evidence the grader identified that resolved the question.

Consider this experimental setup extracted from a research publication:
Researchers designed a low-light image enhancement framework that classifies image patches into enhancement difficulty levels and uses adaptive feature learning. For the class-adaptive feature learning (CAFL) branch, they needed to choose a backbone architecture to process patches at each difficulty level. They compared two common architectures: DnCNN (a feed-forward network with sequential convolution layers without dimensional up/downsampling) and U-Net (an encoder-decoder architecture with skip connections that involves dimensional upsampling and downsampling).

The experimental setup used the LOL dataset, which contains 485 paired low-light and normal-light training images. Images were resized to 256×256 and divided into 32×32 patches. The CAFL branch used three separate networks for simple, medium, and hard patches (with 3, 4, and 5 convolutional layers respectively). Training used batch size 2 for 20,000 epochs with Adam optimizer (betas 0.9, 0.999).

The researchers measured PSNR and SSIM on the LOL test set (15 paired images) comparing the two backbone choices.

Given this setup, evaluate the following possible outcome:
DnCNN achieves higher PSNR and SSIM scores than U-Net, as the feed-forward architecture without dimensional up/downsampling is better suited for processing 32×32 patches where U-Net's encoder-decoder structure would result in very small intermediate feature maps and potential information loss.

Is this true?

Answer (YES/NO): NO